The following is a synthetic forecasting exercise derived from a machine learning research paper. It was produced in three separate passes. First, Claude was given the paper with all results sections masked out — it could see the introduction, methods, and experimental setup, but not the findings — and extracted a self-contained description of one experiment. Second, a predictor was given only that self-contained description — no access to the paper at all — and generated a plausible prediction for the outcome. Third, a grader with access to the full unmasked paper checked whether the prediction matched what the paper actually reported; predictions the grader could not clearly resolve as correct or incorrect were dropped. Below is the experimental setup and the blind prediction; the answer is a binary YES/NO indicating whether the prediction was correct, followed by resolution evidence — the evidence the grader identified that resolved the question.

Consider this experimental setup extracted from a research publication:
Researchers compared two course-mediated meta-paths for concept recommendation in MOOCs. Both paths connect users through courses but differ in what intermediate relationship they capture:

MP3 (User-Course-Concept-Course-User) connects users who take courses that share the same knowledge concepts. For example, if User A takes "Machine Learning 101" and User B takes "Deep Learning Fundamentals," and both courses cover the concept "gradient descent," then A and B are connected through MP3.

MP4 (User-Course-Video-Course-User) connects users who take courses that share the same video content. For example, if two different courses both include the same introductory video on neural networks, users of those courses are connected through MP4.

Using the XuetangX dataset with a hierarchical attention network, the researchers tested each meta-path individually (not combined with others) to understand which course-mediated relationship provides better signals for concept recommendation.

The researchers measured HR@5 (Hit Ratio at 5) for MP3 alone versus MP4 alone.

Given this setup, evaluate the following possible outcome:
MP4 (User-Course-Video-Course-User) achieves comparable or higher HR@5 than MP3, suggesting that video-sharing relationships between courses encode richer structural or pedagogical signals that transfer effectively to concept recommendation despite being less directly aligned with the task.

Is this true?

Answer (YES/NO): YES